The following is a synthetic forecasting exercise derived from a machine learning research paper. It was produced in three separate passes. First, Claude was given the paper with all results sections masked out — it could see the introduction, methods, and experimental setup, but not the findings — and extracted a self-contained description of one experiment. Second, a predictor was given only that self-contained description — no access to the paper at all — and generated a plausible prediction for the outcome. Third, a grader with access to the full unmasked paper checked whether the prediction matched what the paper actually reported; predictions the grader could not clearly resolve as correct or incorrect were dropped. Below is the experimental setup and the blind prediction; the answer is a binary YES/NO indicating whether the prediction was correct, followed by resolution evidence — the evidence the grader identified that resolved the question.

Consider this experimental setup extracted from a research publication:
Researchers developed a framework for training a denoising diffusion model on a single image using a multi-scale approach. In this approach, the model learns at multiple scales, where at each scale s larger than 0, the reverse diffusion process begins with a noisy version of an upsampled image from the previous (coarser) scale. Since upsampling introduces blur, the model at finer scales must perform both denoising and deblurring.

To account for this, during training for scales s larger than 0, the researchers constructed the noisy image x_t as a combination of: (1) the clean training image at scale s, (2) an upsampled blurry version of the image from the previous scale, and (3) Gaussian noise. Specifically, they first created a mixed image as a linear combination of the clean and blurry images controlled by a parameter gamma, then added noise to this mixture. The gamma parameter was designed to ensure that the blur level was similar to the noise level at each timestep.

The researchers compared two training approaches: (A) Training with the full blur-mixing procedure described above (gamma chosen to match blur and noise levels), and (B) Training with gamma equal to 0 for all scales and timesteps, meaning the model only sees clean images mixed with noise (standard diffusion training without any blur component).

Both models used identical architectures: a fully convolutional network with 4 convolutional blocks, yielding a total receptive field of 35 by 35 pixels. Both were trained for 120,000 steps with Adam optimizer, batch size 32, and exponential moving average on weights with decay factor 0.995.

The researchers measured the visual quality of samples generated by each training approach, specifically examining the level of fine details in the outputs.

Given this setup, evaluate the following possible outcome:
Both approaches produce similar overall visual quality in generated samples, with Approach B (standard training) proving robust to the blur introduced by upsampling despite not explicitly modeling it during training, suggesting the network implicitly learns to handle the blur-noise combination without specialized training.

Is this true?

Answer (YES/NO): NO